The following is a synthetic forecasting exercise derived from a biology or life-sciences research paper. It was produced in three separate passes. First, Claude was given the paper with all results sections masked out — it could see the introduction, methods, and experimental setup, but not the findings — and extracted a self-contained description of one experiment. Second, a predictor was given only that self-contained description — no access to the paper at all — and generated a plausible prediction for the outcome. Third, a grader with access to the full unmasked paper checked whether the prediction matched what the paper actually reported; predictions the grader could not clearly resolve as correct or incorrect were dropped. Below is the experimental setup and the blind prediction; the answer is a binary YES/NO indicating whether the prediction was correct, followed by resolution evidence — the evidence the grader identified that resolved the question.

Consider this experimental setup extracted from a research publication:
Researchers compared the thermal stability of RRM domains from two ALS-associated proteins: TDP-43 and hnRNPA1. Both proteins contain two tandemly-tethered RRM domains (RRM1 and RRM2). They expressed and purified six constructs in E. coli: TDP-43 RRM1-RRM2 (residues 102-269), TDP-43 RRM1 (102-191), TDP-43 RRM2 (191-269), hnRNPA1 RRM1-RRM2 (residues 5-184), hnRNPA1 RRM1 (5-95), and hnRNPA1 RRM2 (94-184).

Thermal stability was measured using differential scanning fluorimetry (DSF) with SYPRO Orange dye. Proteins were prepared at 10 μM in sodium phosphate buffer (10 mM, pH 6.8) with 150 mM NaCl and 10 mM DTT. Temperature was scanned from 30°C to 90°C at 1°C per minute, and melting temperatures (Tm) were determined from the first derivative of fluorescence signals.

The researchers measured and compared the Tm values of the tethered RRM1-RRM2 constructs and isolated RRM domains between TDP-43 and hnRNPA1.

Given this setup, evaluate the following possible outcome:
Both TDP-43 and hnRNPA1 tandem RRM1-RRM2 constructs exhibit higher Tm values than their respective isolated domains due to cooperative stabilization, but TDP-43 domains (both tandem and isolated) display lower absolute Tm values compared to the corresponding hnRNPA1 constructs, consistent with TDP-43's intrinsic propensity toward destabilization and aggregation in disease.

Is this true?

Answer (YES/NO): NO